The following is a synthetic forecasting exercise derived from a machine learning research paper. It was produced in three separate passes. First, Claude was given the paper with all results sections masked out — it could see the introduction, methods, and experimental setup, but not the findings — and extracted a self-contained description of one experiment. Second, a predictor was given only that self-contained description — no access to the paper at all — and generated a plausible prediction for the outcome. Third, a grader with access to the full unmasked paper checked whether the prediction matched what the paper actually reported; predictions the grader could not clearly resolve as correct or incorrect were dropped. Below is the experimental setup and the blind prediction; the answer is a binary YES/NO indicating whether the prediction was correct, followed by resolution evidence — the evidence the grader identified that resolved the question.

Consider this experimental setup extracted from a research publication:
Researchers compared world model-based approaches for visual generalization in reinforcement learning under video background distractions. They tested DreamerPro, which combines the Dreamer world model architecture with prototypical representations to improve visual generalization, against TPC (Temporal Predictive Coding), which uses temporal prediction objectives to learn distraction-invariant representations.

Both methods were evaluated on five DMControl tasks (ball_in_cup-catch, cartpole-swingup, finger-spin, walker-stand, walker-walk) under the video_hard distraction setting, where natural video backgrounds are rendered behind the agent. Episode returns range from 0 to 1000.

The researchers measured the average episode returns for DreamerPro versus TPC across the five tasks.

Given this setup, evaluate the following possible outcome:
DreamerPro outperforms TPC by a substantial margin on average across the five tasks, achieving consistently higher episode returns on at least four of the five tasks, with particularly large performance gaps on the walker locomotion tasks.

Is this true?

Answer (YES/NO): NO